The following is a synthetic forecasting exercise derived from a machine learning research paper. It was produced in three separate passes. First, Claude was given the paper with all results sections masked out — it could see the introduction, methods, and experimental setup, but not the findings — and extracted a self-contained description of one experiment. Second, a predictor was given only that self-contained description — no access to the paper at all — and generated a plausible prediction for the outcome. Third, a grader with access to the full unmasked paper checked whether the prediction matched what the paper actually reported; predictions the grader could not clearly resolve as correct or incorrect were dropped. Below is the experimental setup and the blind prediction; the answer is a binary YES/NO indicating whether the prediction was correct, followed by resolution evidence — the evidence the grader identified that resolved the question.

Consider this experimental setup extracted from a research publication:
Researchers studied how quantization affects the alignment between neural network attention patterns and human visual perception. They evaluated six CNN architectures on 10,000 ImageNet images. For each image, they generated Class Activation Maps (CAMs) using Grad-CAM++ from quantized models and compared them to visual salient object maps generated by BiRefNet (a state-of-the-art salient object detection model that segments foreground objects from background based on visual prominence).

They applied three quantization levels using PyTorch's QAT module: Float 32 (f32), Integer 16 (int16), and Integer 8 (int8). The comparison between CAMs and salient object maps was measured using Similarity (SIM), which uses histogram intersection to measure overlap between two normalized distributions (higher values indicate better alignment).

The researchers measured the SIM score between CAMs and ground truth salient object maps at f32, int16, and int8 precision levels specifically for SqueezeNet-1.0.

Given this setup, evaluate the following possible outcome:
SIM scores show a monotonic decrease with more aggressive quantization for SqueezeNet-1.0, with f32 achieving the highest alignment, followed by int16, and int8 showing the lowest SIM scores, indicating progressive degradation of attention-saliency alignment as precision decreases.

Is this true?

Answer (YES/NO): NO